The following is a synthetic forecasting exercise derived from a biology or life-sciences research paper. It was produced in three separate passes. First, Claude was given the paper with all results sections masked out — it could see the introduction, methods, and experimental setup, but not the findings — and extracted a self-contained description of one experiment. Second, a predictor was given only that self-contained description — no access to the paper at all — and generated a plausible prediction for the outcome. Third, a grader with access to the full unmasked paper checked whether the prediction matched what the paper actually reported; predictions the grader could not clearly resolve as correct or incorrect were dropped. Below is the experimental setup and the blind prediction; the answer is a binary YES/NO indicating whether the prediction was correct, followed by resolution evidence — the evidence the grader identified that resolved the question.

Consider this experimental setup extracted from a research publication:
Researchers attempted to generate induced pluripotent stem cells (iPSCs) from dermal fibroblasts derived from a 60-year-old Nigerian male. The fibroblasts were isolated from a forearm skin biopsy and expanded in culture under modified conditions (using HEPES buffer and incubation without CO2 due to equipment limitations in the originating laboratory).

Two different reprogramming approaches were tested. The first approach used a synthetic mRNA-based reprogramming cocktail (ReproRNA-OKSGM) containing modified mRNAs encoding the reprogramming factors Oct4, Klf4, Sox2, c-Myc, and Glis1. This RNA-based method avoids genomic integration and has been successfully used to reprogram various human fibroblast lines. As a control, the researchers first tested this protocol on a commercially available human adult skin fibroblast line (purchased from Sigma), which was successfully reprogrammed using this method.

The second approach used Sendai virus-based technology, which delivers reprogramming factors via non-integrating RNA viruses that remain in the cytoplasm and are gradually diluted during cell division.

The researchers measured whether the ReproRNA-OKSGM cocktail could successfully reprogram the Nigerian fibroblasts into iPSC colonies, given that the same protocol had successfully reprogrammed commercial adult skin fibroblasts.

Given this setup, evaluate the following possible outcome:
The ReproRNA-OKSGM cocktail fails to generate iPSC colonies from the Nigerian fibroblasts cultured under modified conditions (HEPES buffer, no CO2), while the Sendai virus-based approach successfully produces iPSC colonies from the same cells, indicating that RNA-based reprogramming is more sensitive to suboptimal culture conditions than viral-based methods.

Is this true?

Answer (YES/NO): NO